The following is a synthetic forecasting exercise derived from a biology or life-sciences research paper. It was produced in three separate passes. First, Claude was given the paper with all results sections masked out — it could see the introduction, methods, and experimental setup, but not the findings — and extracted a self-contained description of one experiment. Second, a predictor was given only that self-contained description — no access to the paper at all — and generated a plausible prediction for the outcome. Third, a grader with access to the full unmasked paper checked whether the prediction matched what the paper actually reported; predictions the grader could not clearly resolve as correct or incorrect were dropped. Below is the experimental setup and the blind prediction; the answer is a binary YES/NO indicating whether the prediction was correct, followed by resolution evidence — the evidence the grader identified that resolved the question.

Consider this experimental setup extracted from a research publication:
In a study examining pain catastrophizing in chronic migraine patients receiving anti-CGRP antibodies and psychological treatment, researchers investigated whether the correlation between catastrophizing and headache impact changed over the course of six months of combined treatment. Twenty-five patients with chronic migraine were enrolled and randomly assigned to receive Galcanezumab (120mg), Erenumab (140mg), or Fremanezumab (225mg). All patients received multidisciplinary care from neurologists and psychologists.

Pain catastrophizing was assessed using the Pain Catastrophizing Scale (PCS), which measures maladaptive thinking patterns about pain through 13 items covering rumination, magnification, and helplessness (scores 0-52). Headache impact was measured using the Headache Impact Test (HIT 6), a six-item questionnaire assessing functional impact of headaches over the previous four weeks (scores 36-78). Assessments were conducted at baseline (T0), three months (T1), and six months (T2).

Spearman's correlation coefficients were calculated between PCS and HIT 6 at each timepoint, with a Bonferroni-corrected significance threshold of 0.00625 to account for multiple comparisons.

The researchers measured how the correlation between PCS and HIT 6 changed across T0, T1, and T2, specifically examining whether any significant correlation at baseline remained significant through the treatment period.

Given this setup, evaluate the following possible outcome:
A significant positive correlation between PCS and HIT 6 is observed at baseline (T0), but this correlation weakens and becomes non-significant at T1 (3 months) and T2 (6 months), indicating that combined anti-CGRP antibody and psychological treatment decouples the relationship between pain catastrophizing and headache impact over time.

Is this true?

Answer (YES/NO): NO